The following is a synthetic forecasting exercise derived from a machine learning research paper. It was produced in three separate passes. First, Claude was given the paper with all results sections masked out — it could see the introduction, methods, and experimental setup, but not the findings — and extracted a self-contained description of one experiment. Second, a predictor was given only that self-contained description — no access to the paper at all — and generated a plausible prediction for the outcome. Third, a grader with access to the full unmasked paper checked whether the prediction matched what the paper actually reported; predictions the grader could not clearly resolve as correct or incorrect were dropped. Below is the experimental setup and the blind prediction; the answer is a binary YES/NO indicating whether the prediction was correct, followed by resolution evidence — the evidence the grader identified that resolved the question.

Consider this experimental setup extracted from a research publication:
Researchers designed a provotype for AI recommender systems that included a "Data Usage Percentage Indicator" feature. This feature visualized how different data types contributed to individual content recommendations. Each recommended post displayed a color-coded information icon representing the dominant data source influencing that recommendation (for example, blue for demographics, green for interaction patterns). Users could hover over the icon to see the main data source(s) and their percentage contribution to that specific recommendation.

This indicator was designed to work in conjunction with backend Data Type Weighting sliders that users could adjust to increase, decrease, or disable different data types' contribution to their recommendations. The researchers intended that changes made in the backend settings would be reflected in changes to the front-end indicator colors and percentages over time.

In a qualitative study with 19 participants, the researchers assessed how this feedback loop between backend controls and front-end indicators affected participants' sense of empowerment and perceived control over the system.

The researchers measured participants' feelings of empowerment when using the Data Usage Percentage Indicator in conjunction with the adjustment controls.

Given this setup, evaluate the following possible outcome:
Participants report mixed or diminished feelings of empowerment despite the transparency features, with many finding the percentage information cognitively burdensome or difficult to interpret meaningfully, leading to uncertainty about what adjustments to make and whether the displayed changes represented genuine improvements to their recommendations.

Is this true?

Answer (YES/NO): NO